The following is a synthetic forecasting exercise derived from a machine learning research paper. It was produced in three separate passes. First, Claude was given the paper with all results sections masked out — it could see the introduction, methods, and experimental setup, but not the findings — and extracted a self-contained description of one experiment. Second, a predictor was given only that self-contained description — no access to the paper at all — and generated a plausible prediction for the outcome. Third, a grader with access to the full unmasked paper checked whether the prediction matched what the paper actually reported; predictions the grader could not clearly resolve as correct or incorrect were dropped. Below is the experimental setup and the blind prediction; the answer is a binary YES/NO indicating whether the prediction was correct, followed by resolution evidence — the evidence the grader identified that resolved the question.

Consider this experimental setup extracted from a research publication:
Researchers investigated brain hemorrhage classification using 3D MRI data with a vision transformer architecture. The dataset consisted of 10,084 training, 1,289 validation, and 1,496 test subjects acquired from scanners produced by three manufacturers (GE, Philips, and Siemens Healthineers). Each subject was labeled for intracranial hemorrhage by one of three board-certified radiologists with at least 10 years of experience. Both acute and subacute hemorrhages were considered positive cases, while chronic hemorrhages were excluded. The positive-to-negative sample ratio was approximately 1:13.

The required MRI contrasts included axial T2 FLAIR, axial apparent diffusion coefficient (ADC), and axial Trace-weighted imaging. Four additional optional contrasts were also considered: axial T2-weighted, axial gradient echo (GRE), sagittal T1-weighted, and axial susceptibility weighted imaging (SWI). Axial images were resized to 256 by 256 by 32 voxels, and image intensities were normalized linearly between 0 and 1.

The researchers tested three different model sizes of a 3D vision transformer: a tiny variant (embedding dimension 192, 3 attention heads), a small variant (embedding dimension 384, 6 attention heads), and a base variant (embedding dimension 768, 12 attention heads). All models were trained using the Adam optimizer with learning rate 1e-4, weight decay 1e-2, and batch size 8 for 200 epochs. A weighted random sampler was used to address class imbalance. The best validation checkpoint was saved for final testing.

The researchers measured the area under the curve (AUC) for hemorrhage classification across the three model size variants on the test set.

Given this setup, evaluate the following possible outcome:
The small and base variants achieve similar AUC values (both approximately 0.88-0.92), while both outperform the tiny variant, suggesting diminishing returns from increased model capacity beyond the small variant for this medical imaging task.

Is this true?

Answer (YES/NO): NO